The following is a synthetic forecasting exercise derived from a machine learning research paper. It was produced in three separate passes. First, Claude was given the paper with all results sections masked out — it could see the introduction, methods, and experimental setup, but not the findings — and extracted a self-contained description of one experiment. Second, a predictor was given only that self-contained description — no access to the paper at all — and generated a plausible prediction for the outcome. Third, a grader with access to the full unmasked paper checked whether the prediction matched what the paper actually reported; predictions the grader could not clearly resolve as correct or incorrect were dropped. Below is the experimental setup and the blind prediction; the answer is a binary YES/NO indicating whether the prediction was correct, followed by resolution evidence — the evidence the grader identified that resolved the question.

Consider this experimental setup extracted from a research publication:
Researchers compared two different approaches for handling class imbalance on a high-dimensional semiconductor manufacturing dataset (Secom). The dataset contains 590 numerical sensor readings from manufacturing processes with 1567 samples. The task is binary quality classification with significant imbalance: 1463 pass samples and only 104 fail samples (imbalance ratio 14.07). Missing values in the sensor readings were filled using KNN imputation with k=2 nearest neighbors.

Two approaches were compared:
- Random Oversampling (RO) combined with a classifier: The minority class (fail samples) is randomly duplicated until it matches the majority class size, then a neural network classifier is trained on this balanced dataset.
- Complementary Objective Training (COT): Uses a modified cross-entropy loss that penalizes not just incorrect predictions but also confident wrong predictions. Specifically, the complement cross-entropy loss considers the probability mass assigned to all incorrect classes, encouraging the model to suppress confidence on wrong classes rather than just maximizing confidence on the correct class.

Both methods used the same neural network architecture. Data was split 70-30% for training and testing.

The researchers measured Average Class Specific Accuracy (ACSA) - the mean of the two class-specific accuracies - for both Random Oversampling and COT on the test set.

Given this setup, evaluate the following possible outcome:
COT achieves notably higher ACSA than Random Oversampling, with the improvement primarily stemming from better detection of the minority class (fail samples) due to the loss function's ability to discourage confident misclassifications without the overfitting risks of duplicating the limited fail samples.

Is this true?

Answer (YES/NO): YES